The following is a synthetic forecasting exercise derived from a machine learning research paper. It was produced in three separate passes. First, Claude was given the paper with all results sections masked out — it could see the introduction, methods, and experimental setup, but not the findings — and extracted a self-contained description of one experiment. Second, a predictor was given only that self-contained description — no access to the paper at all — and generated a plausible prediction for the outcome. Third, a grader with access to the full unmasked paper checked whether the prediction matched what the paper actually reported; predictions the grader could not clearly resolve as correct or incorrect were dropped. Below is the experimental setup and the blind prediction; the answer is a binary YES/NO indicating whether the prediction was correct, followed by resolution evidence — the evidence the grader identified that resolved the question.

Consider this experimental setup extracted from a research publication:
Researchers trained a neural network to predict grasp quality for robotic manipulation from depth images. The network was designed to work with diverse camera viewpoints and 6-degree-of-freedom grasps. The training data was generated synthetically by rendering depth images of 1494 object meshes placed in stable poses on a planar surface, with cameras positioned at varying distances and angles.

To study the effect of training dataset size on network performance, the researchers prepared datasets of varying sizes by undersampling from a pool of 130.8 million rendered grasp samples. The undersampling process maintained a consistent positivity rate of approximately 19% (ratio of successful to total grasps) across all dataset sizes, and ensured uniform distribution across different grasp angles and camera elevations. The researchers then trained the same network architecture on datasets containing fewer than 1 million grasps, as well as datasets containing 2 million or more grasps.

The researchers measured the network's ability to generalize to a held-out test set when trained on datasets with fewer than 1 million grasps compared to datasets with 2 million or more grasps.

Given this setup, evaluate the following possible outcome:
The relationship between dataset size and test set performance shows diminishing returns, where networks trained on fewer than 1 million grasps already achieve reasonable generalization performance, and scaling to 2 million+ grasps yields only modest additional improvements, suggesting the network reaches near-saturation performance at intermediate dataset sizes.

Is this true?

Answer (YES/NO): NO